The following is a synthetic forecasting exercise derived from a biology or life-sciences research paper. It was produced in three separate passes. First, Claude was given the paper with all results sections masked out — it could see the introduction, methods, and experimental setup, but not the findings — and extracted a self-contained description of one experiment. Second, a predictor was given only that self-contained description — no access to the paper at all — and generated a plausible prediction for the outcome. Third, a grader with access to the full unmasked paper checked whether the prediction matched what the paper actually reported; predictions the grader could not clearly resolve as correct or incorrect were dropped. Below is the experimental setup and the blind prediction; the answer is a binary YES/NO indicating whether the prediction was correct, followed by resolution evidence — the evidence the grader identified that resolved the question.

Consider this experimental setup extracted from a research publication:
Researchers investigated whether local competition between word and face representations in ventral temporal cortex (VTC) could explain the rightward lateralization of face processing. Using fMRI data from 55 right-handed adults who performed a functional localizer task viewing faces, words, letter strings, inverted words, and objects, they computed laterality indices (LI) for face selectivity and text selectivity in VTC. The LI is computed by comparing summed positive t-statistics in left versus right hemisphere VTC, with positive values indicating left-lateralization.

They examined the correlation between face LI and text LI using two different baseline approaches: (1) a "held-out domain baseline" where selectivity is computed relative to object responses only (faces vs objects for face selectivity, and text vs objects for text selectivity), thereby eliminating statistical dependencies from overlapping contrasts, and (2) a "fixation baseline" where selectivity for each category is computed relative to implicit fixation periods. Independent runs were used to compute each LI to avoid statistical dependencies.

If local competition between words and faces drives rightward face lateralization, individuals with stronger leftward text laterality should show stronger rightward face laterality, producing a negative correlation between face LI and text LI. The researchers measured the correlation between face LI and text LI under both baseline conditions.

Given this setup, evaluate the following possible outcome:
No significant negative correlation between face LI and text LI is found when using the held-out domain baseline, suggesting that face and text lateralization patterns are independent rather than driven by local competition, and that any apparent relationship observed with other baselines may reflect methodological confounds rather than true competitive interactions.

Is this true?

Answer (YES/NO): YES